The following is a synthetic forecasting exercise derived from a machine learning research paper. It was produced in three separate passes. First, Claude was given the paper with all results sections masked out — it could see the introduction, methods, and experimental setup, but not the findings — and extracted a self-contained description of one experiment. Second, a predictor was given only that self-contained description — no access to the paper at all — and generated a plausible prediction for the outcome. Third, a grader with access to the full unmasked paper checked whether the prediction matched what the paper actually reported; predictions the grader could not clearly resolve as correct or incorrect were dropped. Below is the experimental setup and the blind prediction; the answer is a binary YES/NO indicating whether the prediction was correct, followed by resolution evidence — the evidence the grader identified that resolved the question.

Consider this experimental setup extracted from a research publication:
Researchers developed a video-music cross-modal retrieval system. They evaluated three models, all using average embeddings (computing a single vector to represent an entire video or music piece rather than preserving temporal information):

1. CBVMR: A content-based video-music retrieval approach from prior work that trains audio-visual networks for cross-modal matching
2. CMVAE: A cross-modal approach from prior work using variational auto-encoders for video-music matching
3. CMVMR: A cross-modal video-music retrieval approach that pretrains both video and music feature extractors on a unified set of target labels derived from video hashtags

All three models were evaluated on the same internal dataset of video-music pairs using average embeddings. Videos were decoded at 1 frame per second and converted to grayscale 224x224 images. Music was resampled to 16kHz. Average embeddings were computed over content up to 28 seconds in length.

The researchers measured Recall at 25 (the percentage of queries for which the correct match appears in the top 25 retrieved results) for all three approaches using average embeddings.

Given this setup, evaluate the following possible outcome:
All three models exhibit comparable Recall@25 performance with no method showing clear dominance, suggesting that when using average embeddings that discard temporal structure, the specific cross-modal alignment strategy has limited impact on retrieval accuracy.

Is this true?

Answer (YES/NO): NO